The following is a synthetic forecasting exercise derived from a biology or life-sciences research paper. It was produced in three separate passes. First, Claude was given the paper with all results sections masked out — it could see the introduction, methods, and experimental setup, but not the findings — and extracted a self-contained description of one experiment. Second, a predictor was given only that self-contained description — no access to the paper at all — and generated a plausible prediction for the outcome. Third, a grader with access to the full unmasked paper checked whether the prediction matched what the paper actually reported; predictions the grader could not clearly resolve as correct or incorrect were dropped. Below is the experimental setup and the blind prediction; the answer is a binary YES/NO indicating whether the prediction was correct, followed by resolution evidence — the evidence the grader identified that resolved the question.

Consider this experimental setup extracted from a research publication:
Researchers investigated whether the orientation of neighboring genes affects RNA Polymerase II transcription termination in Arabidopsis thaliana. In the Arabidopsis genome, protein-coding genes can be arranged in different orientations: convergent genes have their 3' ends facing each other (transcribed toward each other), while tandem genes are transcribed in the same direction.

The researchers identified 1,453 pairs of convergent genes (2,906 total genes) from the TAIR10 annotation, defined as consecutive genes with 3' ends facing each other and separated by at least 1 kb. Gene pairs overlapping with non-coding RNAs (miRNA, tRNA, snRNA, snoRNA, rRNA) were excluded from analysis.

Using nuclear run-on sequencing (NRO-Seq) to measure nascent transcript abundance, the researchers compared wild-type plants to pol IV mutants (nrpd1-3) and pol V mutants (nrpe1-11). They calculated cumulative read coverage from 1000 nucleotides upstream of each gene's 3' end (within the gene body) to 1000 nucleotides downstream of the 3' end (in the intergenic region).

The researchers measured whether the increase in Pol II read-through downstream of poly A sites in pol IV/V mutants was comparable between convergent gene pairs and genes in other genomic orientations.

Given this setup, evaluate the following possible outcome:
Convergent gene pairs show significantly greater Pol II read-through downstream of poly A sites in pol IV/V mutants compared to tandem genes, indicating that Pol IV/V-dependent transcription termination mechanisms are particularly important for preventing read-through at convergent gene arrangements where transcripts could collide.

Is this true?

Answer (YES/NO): YES